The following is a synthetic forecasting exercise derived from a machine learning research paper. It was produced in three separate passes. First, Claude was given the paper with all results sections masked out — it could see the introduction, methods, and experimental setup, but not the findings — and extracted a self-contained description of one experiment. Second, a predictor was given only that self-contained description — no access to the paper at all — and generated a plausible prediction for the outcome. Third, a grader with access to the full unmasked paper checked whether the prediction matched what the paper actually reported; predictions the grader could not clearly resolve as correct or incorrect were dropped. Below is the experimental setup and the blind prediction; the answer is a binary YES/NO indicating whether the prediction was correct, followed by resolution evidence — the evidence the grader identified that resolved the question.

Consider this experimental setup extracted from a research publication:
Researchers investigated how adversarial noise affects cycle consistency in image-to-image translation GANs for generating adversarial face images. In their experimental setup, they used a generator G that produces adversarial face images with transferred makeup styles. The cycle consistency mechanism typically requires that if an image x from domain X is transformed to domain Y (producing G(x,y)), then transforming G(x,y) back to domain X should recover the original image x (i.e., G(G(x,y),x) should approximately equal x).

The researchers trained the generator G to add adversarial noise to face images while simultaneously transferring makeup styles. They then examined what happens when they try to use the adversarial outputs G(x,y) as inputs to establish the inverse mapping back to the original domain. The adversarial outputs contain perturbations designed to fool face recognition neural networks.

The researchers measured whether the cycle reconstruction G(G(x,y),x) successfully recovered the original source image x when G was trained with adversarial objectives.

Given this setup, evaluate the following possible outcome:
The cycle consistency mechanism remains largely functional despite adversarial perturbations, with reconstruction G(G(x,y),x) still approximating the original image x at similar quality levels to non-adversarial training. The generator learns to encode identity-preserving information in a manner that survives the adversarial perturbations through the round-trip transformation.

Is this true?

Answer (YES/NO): NO